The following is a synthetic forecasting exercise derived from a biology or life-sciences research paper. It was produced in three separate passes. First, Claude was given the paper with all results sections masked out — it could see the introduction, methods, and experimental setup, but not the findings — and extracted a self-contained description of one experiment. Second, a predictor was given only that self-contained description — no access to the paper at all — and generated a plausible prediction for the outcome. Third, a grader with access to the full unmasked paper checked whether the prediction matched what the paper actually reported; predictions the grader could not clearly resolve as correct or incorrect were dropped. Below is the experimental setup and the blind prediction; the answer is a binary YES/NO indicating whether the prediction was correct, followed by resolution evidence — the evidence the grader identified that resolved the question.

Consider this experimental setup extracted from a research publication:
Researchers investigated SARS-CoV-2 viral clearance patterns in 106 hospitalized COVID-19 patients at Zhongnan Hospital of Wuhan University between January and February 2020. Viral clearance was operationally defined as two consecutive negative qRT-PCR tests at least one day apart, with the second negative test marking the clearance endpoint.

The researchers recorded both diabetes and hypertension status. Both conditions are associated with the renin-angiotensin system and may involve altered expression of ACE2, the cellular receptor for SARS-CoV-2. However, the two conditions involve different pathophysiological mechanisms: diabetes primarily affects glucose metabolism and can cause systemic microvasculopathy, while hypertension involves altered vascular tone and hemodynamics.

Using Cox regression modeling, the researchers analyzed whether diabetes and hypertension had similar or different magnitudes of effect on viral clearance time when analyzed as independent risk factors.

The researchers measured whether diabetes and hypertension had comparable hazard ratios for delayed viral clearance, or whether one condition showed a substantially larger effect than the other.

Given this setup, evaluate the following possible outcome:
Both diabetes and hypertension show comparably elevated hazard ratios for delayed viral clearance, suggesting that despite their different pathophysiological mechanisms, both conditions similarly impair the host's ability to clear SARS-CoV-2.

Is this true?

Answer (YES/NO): NO